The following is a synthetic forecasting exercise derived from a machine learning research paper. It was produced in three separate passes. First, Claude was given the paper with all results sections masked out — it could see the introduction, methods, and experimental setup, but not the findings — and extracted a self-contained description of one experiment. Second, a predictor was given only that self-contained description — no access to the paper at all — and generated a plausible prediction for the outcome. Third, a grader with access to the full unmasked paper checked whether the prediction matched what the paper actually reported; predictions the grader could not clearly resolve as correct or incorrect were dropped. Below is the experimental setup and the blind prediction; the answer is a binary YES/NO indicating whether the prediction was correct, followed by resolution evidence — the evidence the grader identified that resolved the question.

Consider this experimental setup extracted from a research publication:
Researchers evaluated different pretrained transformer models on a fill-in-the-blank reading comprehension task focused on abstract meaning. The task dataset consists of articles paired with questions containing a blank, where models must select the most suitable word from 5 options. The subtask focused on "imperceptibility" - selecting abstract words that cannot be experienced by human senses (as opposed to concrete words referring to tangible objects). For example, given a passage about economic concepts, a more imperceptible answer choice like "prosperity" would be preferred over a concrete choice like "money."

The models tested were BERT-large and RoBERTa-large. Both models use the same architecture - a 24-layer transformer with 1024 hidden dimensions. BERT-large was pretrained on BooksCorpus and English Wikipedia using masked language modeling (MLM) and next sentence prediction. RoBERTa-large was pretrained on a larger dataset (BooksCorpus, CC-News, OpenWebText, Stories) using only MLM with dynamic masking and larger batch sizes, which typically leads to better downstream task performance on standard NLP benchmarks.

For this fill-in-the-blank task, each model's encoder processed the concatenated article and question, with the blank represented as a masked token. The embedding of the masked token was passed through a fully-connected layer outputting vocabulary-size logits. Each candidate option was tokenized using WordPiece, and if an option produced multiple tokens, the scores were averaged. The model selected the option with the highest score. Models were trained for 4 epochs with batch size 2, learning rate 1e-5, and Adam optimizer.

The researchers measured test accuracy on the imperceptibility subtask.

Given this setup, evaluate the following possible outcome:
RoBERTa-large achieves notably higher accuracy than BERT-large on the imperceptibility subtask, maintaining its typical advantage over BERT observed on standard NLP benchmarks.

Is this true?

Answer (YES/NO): NO